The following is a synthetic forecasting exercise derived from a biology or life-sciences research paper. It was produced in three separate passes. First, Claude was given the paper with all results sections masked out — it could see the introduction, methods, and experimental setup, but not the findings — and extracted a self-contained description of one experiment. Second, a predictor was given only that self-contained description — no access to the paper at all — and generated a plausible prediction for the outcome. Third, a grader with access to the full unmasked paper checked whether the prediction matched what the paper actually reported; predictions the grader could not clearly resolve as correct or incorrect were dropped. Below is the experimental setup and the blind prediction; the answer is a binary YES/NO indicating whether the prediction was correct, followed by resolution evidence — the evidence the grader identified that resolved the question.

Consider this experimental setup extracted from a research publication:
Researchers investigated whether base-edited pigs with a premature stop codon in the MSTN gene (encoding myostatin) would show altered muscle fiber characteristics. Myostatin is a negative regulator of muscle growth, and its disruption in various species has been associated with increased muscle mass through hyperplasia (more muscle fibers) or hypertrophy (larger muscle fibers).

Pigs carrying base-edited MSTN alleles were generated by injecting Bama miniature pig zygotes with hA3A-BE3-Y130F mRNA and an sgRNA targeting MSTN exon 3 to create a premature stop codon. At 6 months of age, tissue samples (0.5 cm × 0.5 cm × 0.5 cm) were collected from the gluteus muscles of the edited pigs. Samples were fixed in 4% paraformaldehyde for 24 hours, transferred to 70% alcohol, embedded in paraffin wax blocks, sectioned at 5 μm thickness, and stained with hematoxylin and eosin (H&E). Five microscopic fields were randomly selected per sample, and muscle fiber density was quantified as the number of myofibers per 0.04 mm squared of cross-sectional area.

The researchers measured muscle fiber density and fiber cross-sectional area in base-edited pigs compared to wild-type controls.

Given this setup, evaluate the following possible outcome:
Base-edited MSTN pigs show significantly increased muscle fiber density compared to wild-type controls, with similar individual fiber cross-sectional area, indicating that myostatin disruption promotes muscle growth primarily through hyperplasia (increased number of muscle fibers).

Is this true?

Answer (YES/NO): NO